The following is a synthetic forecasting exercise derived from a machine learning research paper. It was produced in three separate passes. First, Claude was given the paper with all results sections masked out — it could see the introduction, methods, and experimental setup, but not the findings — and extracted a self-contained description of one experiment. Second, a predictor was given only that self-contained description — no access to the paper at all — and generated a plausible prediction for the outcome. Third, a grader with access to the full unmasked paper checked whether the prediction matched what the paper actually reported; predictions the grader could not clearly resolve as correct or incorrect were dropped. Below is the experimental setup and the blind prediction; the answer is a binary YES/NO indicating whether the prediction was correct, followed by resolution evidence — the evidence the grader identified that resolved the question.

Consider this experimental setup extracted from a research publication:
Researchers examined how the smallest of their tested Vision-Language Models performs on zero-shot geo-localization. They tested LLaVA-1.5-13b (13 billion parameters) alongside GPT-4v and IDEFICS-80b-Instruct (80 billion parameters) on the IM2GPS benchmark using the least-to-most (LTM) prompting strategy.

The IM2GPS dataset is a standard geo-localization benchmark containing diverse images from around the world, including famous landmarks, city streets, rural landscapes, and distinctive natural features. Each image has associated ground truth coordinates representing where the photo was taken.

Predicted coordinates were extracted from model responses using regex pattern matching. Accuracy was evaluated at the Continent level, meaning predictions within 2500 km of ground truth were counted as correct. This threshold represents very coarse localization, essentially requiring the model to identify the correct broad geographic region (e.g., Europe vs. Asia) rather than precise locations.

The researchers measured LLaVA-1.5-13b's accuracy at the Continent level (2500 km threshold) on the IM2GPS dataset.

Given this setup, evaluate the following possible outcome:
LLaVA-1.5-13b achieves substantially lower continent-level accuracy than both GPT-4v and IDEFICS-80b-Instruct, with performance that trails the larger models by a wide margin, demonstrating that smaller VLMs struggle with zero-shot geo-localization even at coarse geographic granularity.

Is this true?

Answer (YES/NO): YES